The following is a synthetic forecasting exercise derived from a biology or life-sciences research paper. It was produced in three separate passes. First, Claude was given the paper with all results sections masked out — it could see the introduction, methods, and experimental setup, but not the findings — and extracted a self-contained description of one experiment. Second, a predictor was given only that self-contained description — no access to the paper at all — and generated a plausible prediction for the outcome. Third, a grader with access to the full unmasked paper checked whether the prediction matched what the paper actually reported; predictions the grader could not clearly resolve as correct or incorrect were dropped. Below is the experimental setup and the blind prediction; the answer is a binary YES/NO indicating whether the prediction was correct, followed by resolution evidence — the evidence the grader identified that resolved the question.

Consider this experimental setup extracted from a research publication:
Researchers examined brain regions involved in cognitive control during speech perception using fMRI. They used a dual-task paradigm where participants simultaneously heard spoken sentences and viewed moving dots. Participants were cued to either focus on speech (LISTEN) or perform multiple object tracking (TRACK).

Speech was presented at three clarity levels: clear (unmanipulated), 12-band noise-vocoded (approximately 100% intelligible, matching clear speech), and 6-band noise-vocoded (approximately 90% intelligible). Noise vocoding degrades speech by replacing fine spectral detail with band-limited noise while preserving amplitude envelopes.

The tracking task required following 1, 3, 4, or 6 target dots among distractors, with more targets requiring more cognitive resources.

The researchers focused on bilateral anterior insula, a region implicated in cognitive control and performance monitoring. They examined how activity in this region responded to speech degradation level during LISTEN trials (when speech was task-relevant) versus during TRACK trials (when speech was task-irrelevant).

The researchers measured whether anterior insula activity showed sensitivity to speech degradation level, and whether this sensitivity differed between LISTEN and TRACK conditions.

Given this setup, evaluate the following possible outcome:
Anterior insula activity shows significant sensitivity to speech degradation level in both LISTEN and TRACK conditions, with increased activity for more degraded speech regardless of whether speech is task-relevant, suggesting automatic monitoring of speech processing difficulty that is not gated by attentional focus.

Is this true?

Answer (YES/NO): NO